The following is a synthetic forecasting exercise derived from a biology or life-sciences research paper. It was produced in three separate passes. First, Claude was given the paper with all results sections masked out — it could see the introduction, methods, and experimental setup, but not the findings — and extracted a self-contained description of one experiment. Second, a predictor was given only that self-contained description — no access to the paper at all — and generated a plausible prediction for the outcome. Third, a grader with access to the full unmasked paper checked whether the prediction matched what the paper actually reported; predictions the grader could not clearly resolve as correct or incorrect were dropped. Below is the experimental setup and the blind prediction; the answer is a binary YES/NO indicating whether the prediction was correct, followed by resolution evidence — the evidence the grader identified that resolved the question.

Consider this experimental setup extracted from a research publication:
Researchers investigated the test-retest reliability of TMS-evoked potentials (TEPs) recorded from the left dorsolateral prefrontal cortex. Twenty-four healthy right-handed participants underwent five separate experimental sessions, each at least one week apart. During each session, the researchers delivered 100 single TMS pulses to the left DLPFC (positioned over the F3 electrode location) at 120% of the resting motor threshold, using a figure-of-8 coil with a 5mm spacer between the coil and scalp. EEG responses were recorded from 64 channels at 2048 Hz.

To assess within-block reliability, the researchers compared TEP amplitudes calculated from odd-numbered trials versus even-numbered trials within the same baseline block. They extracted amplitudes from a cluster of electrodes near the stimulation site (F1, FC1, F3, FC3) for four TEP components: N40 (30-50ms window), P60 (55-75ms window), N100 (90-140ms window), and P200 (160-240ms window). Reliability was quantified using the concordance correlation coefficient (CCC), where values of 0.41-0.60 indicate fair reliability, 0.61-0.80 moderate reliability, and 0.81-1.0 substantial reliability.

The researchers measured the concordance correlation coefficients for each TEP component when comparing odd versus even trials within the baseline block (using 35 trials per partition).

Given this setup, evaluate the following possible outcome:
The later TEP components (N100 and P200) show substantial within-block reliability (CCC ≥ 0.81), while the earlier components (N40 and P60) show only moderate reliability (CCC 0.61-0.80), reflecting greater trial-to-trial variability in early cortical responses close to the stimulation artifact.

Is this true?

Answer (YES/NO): NO